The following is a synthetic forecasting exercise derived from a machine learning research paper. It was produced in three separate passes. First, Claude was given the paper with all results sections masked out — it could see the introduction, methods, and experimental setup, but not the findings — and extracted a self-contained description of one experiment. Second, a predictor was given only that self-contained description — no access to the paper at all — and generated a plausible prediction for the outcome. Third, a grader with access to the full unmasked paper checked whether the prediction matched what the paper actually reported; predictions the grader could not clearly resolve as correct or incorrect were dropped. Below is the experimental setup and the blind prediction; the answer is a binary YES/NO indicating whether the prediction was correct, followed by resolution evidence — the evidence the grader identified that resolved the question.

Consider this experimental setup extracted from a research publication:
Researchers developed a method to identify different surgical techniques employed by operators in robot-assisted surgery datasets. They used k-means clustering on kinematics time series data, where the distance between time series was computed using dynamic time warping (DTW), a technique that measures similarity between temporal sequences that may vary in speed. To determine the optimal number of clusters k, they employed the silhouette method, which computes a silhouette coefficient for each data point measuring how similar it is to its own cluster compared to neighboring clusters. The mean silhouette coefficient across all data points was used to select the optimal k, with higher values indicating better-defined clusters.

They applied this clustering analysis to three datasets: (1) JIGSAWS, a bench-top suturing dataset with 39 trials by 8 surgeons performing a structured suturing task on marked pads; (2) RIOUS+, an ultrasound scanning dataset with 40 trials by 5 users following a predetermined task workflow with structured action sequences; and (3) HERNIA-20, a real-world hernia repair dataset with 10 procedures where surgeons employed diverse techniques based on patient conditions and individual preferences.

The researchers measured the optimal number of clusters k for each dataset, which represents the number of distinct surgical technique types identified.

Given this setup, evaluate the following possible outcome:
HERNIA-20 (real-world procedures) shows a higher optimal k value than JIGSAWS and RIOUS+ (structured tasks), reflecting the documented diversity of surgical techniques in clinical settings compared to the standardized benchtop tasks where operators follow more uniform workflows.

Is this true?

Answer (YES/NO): NO